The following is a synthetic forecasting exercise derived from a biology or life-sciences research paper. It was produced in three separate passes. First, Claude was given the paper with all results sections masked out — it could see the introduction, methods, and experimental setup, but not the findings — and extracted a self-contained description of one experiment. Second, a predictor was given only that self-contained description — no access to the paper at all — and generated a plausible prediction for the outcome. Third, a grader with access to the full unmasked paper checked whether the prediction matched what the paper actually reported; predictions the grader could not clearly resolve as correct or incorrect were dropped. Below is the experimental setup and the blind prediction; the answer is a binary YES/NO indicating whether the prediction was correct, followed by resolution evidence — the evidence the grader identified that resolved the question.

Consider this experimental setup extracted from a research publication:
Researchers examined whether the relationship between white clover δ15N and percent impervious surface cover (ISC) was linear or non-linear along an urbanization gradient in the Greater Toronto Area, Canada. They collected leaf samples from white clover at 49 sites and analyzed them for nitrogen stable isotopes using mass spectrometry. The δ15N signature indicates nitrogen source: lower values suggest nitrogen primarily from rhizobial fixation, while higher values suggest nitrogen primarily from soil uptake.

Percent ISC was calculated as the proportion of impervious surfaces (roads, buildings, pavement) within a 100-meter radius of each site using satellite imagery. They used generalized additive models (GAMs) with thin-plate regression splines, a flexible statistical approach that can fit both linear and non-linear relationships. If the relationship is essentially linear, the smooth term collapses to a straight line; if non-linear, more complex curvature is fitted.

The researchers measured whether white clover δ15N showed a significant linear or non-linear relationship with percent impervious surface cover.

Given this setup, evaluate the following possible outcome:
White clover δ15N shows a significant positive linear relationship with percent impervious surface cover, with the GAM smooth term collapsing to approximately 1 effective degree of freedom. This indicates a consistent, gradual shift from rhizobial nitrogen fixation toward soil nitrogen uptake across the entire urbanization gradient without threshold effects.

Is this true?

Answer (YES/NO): NO